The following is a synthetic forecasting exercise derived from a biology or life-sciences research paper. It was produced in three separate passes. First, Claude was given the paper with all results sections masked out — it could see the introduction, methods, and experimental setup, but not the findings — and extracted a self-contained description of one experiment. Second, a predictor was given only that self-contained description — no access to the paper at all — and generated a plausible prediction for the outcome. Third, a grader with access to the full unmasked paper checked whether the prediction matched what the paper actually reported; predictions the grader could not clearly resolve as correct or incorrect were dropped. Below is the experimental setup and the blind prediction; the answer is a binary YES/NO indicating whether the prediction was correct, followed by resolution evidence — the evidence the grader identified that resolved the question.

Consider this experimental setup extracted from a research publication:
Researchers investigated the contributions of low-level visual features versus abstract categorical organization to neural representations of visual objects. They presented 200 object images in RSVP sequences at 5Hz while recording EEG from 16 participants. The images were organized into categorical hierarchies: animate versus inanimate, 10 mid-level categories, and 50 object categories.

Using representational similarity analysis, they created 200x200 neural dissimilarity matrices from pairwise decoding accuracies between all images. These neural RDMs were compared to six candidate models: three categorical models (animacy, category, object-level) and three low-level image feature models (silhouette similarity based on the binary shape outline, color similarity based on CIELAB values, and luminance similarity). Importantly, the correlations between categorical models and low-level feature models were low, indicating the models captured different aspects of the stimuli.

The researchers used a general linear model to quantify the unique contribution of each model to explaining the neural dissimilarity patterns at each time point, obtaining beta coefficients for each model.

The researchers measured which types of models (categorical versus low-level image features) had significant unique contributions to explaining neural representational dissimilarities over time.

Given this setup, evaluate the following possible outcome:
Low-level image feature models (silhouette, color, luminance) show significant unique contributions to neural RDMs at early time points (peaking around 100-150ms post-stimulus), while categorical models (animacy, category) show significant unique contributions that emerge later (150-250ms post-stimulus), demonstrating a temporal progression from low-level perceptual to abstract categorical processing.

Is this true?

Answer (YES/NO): NO